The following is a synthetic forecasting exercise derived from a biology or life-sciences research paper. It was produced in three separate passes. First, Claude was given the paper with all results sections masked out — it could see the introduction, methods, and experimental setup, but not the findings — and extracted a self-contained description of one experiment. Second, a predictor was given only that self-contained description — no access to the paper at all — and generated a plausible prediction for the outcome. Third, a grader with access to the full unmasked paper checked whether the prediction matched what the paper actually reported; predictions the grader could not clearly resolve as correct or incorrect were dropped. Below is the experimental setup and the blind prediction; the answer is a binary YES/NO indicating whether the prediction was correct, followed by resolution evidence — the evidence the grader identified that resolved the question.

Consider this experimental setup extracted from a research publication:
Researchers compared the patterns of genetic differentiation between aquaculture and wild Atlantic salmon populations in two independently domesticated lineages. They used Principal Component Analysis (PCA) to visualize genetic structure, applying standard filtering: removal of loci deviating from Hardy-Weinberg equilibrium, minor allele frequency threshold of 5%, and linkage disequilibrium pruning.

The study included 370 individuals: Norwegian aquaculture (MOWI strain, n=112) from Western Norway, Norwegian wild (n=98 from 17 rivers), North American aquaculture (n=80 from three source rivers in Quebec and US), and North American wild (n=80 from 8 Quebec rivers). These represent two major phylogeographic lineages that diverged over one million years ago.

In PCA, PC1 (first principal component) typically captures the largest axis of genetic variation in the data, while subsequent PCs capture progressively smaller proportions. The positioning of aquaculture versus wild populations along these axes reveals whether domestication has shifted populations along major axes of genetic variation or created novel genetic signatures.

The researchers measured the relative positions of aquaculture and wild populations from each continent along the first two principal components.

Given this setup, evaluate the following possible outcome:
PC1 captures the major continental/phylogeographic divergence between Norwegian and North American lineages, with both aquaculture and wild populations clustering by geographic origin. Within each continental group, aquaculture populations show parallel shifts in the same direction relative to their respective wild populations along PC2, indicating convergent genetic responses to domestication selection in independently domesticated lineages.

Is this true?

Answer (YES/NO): NO